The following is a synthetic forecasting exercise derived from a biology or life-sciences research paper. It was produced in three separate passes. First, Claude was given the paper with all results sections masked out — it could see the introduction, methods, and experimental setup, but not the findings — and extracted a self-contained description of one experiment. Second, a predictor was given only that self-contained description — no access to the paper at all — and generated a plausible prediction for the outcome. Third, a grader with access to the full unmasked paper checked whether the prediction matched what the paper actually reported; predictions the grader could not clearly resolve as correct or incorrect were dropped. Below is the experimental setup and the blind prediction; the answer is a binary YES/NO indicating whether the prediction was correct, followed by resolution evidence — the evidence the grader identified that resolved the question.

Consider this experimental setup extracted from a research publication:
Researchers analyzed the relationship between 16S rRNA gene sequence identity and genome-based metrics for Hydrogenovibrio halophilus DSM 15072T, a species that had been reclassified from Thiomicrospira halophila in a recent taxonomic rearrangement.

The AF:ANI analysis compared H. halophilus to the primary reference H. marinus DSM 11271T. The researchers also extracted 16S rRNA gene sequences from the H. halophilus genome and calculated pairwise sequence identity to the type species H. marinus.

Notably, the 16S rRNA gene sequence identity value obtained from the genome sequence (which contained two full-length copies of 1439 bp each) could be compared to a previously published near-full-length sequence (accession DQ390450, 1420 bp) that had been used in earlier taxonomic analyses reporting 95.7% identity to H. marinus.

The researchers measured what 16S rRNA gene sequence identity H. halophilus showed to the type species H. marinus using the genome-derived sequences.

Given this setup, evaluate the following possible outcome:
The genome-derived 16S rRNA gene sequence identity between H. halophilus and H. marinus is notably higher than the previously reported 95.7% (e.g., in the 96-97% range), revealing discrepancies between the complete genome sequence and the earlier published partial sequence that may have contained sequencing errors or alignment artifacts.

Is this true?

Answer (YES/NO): NO